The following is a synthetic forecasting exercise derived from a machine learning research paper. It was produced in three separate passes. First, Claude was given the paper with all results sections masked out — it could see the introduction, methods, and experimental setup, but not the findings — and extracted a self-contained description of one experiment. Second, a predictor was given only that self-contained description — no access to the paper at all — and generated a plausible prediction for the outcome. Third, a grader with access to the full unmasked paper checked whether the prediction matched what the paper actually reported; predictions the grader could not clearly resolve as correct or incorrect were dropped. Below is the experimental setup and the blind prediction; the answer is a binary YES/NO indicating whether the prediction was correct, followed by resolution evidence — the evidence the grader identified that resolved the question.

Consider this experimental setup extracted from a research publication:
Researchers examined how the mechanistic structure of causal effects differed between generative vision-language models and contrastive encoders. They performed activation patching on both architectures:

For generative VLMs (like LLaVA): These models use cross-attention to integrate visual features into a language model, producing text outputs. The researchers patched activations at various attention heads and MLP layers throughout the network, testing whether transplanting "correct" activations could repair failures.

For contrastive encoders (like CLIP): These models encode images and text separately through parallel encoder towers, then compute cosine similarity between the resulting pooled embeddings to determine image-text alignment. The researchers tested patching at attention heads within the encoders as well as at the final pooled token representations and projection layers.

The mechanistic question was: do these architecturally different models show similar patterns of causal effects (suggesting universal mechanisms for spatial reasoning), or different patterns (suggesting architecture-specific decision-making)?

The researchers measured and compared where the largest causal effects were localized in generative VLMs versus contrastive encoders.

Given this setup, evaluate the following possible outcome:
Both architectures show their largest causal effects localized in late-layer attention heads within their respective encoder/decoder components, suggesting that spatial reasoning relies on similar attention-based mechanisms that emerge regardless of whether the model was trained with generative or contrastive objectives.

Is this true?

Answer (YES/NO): NO